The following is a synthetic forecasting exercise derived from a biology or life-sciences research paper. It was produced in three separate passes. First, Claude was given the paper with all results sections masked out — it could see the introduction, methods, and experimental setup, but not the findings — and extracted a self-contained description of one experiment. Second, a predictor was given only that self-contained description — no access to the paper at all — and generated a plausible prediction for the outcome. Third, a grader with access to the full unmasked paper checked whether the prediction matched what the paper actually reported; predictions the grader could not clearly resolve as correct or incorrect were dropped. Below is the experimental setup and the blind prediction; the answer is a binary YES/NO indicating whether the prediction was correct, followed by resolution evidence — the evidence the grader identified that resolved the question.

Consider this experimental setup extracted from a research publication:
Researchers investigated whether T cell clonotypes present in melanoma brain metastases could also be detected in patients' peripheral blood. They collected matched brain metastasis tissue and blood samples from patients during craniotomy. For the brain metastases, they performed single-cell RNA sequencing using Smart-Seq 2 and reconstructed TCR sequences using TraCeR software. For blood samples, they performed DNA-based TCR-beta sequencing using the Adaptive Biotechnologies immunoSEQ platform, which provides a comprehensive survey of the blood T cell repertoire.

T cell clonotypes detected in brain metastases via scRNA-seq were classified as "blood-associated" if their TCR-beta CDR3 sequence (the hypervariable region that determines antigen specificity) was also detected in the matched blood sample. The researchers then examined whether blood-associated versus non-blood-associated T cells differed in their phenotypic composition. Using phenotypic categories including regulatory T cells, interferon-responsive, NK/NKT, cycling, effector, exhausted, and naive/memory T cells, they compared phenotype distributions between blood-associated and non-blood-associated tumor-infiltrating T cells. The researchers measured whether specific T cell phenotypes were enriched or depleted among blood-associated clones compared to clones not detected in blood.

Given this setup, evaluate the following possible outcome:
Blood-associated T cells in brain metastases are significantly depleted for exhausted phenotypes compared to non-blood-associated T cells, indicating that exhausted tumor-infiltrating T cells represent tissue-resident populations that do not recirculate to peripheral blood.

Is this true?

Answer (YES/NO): YES